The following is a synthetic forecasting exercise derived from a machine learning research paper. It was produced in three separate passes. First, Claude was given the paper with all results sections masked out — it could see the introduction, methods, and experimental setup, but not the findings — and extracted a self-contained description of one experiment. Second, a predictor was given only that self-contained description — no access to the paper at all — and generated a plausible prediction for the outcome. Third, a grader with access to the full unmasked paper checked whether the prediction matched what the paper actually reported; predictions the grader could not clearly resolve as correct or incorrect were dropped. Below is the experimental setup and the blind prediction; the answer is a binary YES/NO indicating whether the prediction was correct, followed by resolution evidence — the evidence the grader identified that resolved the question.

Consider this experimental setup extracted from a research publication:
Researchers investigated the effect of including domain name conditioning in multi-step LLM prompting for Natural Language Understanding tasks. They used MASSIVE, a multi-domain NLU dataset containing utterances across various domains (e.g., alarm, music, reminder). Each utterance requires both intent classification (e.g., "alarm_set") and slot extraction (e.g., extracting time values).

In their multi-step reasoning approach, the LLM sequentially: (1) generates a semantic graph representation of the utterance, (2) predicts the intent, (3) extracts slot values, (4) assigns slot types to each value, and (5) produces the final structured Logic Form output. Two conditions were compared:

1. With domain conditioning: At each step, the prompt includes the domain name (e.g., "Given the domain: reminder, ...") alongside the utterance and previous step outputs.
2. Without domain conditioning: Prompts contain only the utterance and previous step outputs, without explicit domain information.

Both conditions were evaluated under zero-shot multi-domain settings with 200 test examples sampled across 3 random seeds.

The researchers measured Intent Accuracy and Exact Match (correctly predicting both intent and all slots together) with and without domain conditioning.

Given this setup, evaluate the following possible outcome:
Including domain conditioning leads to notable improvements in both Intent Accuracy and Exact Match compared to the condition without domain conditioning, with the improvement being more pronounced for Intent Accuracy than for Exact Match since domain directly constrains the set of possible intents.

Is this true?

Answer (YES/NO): NO